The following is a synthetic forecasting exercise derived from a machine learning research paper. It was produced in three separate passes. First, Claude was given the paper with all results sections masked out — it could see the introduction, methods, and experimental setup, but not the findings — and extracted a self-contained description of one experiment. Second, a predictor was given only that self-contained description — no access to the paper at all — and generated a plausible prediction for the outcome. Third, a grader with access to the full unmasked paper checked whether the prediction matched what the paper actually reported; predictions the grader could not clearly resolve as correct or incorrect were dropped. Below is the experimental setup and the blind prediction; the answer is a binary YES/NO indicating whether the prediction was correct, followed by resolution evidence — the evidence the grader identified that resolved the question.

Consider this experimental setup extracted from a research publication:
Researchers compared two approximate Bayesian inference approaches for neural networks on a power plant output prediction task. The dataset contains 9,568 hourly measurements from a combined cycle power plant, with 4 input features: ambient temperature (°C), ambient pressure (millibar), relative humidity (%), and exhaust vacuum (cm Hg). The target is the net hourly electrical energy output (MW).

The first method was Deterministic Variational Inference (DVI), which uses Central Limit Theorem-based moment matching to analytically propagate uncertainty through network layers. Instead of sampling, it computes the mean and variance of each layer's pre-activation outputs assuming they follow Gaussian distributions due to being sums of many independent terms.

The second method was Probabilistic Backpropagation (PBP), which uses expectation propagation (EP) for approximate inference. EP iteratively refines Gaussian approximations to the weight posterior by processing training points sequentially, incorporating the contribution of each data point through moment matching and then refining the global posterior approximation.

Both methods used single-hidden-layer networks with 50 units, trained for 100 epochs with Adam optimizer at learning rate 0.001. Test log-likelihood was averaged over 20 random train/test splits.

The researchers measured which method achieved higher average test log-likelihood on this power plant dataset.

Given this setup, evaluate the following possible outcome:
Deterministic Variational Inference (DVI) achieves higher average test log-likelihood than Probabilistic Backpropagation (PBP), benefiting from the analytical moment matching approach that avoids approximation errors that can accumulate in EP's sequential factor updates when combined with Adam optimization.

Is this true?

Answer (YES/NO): YES